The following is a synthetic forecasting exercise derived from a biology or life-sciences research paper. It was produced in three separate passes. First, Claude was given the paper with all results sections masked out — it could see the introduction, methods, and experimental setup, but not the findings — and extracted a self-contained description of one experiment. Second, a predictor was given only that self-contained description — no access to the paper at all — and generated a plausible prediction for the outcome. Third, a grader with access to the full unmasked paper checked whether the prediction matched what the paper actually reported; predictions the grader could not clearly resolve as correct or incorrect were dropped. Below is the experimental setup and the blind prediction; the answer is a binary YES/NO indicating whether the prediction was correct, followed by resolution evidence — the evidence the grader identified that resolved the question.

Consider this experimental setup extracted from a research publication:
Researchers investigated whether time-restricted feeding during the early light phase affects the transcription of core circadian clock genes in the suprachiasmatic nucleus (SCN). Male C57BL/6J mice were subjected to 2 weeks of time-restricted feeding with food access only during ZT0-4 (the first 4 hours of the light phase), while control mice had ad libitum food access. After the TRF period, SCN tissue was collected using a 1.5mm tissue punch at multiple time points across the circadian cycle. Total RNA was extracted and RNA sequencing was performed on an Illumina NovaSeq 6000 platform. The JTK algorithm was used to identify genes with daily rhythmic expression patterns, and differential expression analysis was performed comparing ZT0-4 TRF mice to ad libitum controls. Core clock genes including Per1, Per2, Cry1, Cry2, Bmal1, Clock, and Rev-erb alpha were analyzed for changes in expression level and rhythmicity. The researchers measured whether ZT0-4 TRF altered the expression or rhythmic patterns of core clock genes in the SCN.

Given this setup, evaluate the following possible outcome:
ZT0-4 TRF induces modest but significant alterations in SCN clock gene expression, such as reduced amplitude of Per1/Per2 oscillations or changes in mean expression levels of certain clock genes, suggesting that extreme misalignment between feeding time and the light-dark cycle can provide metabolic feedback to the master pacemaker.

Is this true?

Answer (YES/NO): NO